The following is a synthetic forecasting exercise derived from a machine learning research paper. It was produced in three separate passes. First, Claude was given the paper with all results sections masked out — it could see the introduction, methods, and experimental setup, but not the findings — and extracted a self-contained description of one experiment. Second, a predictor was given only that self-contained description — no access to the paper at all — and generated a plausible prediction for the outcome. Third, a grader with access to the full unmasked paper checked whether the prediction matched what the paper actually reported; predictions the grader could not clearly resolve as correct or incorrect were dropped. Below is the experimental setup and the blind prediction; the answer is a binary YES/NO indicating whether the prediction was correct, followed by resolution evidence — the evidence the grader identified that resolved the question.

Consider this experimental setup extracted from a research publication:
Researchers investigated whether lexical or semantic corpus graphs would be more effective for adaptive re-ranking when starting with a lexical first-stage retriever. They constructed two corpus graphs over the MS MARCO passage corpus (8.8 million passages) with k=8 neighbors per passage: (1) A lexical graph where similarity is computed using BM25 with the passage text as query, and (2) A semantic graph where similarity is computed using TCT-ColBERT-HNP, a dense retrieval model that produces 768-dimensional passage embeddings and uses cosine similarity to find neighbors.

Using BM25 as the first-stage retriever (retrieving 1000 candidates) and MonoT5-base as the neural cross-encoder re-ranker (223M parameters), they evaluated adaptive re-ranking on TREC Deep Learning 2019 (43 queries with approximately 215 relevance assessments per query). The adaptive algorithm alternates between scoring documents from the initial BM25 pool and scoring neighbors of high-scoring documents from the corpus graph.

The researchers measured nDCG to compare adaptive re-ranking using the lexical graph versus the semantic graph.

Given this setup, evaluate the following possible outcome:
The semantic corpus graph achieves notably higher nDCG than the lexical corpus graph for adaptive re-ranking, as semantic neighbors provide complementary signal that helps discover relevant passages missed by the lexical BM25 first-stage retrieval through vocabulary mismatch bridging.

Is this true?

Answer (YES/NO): YES